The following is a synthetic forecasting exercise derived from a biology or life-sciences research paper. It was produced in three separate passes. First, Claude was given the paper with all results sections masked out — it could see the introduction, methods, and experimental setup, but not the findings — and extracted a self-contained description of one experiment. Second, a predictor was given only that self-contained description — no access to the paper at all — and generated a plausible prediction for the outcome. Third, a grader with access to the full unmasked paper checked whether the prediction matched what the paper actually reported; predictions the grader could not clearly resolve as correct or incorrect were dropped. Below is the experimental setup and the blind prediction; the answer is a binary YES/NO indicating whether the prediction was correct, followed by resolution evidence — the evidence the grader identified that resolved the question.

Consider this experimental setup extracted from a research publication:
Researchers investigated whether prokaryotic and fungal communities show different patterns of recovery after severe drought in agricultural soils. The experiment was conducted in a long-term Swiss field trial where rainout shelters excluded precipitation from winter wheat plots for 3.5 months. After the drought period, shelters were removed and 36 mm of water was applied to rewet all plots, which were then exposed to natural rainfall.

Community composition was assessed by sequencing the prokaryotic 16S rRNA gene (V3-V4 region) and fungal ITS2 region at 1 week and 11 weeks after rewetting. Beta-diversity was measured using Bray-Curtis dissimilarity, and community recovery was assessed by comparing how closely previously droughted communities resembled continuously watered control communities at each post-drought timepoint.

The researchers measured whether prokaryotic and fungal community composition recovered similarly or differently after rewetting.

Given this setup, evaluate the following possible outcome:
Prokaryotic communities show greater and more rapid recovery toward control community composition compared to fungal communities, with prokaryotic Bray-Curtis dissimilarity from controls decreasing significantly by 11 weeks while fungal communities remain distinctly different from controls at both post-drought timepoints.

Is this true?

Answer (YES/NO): NO